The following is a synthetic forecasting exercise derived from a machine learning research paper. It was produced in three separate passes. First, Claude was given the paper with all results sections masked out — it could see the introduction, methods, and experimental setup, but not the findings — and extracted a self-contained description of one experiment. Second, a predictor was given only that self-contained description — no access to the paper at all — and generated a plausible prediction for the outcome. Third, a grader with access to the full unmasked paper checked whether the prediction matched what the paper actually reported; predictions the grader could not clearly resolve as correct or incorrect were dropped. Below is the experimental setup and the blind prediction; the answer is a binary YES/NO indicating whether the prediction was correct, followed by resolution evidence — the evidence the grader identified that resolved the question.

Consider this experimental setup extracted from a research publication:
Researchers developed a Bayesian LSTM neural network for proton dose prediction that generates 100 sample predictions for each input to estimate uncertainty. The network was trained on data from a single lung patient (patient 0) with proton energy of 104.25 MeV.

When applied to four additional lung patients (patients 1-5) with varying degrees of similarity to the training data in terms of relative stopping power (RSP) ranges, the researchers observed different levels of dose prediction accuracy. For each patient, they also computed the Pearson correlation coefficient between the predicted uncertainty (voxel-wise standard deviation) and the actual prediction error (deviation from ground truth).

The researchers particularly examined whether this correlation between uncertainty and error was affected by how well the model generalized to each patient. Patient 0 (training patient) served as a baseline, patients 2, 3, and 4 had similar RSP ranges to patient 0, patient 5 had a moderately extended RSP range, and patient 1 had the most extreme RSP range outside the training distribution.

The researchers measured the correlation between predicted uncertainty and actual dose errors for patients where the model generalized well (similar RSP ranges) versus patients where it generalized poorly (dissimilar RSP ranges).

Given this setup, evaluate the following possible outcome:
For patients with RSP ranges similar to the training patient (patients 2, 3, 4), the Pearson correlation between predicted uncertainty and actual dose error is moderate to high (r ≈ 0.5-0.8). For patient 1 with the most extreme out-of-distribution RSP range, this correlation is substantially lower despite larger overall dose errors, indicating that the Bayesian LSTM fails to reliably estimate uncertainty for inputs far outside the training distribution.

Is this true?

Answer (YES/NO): YES